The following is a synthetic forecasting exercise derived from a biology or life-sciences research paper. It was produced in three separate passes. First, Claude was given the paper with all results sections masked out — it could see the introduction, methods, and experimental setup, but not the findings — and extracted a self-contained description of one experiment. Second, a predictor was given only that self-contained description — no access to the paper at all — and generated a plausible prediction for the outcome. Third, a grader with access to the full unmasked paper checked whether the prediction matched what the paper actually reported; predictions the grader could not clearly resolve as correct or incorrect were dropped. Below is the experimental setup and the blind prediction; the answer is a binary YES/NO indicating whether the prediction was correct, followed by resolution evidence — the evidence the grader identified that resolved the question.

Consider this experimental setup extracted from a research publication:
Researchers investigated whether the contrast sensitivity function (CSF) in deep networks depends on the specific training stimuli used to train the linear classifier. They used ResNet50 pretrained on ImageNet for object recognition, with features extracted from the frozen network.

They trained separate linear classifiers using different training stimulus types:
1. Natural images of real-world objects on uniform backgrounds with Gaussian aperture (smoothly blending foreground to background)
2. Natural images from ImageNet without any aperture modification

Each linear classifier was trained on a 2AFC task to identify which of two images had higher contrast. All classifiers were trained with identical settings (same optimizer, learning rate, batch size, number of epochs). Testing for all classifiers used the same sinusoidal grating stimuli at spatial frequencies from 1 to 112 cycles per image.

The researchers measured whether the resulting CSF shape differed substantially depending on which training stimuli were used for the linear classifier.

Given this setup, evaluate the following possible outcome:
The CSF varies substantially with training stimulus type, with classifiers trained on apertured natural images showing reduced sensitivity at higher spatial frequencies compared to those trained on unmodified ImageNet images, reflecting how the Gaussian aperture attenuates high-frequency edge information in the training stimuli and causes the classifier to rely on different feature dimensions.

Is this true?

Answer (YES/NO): NO